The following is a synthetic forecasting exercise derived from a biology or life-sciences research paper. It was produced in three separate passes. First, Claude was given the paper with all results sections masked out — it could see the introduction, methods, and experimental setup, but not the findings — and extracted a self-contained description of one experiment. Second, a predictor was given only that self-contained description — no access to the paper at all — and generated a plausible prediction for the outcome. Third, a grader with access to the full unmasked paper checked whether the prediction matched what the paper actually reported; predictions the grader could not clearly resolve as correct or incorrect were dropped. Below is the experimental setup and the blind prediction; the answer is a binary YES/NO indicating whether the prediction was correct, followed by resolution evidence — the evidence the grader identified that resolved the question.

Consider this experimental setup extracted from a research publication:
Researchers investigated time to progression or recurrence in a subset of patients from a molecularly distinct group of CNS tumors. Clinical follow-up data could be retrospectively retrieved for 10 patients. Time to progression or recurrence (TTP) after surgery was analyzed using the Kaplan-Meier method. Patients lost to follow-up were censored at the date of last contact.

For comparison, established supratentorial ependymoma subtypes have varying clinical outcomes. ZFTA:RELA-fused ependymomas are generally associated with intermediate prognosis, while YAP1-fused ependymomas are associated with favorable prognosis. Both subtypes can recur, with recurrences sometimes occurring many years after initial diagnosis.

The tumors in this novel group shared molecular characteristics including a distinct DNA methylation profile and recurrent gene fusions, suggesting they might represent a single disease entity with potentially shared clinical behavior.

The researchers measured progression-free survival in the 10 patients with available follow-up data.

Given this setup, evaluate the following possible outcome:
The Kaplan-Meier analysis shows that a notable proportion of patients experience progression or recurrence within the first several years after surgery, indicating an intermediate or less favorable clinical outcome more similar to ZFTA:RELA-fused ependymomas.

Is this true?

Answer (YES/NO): YES